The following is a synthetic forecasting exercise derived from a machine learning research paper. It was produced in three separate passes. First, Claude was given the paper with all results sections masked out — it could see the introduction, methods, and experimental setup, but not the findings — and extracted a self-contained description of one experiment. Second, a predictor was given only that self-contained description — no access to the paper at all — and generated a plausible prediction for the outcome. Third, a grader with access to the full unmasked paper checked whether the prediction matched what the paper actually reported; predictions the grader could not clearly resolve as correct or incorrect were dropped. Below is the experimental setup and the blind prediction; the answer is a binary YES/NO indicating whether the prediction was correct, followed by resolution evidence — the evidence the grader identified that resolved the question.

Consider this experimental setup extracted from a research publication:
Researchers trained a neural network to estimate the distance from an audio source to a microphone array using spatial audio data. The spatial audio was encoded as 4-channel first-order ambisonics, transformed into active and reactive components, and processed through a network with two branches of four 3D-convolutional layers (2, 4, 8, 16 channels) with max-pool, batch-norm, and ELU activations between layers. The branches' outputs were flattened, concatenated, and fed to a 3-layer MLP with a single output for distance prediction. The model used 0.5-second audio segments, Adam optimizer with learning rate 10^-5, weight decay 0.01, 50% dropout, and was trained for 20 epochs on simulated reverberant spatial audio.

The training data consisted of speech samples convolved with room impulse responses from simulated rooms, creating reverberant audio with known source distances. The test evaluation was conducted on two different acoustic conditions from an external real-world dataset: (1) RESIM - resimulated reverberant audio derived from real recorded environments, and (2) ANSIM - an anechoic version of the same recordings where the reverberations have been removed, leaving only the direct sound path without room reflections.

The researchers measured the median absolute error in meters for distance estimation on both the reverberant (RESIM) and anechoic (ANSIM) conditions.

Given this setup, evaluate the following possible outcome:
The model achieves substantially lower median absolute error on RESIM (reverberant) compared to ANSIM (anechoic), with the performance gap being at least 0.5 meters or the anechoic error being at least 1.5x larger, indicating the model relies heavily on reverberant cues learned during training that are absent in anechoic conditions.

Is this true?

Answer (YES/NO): YES